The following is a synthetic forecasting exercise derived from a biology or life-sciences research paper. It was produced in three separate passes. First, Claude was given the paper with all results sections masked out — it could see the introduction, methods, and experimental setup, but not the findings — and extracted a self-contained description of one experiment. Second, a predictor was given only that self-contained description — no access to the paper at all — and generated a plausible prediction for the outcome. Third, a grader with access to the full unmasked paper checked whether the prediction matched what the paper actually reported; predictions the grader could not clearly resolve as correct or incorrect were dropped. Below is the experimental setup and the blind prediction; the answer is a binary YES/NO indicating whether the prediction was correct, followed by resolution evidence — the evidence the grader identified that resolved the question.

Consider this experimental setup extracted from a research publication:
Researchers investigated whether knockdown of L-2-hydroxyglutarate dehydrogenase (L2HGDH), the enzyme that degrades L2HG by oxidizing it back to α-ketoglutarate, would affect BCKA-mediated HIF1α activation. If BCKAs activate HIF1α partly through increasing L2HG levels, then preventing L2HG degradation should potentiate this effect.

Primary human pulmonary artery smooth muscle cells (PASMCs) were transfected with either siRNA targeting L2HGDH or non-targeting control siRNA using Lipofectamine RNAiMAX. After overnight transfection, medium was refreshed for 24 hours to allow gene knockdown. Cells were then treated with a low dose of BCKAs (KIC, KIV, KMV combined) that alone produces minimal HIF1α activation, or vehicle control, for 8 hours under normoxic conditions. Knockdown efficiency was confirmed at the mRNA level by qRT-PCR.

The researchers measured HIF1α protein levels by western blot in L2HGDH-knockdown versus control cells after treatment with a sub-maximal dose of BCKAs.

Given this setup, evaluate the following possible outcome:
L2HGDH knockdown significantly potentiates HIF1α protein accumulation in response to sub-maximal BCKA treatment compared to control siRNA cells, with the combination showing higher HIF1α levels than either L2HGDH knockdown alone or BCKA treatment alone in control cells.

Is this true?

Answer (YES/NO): YES